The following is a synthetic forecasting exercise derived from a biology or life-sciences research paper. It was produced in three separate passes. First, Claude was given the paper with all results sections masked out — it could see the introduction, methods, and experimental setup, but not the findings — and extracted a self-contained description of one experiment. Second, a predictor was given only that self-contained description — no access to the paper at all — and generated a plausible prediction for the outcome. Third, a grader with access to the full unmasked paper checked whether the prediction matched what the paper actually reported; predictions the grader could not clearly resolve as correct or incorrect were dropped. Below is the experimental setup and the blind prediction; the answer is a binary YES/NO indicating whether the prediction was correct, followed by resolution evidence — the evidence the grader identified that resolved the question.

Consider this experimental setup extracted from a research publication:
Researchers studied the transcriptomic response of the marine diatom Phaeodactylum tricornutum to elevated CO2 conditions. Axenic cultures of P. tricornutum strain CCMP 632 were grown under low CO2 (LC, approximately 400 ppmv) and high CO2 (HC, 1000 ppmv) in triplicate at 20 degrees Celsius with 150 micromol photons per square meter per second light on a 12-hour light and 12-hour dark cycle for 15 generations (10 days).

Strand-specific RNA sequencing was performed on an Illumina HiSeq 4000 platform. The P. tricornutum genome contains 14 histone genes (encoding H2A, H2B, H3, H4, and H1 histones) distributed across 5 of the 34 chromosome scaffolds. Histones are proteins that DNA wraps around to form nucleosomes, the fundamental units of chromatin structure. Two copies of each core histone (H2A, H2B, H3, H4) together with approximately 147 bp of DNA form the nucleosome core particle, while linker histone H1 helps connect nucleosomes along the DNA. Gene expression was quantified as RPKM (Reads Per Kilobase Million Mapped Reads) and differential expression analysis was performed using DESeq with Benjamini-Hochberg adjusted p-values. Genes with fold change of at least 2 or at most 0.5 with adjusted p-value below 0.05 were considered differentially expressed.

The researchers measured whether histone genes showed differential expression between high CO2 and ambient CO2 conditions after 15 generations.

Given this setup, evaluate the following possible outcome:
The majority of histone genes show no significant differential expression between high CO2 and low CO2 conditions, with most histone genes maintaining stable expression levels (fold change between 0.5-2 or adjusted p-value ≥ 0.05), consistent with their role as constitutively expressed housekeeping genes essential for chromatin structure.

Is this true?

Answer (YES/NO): NO